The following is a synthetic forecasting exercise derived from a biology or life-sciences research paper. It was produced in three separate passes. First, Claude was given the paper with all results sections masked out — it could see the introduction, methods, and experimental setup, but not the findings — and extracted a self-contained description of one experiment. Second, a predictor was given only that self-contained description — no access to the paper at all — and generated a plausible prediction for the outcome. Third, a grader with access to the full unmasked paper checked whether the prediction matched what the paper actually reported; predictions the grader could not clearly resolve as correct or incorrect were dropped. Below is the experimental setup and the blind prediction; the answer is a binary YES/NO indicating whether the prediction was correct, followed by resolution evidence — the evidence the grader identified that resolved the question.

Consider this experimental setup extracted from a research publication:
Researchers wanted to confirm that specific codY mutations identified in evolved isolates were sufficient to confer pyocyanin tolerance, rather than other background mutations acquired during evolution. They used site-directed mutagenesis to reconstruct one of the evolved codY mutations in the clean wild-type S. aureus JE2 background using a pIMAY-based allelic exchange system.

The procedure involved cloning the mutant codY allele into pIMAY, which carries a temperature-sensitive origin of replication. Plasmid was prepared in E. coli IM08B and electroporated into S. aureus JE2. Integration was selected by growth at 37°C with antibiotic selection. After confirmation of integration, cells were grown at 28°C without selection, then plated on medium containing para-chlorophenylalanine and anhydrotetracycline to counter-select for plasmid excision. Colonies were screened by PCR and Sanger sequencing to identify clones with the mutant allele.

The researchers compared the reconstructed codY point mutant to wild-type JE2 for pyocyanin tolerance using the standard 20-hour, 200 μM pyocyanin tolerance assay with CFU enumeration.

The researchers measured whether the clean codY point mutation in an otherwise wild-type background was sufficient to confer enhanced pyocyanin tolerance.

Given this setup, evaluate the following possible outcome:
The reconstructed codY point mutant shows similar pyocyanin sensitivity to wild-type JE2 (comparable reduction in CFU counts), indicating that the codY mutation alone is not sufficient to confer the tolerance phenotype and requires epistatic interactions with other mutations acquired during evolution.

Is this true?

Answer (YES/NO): NO